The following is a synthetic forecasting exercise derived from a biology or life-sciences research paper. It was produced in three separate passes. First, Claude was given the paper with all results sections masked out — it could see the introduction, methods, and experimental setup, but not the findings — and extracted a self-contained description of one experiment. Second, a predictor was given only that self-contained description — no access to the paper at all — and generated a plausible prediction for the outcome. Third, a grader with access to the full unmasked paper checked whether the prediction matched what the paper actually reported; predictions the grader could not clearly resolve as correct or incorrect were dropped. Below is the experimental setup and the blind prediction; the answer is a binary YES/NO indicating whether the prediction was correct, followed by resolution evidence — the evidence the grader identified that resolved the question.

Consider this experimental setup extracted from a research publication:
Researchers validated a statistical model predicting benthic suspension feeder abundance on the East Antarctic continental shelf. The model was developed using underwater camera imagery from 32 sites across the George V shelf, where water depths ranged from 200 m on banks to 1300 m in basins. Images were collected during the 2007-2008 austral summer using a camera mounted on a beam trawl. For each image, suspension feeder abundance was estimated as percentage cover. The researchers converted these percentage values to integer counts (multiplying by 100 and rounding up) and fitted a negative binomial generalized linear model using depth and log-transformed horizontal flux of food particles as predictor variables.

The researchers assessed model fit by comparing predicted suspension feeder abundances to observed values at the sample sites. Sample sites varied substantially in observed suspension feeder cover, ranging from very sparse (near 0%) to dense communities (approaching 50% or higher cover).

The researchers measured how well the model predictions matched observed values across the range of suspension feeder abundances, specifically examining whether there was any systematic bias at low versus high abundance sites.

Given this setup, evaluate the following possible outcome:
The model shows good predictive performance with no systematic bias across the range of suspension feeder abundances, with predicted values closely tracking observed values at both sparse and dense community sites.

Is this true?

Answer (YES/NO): NO